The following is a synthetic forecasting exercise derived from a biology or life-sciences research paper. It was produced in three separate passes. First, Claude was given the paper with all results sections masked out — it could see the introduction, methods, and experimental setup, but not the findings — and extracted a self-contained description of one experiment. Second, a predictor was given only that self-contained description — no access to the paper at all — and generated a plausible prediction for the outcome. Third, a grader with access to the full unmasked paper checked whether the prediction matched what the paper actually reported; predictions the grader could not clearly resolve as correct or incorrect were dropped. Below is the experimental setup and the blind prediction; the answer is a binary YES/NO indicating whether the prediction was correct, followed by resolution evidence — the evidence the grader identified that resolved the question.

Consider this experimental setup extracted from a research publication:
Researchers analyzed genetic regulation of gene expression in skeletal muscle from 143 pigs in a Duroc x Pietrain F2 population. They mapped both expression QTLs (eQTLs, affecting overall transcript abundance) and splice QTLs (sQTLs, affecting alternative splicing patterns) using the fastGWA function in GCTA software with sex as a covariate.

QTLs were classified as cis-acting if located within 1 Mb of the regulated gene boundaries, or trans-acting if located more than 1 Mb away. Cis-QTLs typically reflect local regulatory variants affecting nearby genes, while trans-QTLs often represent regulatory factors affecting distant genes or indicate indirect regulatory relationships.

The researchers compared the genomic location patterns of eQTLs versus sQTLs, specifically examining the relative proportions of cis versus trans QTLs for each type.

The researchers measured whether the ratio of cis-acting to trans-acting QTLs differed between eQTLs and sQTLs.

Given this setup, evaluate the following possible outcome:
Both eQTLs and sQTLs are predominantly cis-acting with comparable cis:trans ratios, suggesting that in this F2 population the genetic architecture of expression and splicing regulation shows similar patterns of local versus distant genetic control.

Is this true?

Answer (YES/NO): NO